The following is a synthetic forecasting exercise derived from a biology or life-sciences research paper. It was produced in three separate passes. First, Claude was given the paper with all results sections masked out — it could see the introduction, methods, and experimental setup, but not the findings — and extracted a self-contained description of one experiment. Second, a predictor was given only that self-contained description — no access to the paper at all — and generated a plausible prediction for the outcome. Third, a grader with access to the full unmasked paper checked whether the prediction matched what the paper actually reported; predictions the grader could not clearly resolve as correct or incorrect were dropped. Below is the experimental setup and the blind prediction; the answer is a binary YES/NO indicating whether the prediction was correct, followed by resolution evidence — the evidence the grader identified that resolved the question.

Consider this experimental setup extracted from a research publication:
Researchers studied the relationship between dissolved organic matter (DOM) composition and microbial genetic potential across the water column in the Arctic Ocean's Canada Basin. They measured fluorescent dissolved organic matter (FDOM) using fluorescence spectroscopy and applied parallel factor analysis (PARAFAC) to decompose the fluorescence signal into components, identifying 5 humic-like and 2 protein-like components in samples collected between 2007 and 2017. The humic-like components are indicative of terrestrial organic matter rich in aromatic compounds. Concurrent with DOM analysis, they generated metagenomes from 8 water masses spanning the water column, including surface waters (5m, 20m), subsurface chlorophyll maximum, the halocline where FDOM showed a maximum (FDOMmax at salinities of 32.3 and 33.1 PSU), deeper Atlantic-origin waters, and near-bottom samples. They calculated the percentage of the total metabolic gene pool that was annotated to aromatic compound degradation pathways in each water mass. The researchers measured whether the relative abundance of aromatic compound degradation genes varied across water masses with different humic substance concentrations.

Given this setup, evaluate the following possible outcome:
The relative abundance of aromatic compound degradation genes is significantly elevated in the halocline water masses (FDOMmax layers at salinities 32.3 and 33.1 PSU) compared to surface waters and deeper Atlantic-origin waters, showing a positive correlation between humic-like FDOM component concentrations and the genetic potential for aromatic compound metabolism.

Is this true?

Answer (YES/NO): YES